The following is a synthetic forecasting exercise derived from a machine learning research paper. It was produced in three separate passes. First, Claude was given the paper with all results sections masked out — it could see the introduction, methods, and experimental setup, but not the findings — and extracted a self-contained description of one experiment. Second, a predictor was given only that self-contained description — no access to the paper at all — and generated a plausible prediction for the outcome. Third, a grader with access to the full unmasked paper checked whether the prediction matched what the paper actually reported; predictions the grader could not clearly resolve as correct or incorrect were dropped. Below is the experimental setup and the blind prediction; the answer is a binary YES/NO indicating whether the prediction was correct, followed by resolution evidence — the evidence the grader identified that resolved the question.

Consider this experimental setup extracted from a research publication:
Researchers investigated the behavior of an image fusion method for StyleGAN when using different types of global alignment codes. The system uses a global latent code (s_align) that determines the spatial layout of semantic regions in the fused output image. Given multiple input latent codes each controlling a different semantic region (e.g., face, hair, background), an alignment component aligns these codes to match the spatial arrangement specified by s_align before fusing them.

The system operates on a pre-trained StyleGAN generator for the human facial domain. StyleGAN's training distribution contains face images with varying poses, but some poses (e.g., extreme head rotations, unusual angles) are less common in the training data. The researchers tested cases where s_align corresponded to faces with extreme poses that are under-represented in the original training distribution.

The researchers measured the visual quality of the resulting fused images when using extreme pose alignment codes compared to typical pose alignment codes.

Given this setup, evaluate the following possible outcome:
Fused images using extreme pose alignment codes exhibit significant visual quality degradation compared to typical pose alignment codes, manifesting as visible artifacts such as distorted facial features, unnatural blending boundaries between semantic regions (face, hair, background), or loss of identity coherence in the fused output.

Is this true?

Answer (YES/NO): YES